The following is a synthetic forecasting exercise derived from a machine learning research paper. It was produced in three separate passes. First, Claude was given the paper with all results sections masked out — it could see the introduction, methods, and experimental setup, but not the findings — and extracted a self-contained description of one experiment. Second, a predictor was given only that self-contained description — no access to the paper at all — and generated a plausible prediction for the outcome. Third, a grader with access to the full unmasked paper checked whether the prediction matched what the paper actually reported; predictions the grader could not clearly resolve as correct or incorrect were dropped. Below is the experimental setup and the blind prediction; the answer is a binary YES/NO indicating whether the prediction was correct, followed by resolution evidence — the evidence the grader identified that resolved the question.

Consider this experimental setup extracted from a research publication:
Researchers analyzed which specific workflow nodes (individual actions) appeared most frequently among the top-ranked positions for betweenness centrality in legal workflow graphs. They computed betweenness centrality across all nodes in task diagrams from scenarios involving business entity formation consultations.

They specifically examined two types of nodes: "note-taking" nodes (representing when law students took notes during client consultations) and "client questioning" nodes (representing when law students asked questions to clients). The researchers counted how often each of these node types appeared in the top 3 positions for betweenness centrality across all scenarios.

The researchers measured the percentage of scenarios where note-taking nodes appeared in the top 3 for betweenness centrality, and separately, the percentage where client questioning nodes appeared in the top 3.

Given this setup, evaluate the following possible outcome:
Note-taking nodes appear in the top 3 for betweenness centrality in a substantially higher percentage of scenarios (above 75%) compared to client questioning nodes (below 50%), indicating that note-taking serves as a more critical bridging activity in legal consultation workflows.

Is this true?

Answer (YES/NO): NO